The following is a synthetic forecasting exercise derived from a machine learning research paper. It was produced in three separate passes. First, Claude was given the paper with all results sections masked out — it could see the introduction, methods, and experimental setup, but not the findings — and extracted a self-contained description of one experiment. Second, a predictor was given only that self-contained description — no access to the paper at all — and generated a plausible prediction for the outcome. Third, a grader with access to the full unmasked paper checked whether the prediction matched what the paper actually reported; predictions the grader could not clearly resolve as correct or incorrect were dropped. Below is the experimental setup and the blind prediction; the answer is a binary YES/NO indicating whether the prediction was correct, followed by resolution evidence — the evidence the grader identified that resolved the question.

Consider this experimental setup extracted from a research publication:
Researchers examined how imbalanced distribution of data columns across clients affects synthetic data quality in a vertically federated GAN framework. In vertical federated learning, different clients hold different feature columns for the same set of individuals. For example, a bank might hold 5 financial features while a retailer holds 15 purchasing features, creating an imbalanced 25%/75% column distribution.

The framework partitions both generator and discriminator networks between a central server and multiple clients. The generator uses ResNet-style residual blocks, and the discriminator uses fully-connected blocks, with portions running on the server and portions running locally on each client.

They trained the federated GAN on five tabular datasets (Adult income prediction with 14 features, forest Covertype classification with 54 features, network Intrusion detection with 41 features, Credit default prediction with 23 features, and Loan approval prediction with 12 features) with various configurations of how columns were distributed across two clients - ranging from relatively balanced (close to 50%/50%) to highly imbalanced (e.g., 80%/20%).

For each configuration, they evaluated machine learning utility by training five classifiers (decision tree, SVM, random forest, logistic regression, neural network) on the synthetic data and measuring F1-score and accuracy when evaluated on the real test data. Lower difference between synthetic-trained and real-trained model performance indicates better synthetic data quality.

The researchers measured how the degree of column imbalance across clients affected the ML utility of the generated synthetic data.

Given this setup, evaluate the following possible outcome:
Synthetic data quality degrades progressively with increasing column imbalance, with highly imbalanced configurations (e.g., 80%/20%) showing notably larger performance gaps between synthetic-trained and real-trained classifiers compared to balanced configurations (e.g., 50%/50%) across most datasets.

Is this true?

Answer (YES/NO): NO